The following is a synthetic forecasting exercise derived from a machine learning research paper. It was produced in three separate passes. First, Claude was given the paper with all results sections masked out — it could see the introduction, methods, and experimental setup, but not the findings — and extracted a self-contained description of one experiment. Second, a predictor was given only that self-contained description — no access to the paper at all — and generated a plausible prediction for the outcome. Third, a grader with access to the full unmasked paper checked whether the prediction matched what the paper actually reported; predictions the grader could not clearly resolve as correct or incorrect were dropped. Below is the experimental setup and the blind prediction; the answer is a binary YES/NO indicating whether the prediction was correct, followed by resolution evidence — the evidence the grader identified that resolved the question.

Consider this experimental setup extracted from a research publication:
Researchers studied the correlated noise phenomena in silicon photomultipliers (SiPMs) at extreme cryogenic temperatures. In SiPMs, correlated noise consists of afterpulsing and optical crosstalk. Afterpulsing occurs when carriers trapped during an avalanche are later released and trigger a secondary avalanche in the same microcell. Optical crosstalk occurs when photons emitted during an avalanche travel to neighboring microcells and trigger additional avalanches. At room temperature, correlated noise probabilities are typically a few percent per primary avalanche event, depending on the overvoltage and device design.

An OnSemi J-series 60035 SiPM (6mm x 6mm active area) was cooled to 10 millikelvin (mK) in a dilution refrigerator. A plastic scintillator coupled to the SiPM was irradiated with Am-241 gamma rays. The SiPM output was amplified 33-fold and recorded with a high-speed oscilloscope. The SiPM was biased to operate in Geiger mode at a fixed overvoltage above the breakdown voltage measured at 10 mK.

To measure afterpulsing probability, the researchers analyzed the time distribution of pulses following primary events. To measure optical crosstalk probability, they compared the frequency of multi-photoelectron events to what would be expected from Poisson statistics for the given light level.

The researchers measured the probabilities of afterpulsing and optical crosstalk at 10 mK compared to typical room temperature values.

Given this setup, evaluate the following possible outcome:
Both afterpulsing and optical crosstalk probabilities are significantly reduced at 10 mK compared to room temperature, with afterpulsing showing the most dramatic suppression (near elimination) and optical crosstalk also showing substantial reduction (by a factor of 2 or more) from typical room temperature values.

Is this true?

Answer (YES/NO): NO